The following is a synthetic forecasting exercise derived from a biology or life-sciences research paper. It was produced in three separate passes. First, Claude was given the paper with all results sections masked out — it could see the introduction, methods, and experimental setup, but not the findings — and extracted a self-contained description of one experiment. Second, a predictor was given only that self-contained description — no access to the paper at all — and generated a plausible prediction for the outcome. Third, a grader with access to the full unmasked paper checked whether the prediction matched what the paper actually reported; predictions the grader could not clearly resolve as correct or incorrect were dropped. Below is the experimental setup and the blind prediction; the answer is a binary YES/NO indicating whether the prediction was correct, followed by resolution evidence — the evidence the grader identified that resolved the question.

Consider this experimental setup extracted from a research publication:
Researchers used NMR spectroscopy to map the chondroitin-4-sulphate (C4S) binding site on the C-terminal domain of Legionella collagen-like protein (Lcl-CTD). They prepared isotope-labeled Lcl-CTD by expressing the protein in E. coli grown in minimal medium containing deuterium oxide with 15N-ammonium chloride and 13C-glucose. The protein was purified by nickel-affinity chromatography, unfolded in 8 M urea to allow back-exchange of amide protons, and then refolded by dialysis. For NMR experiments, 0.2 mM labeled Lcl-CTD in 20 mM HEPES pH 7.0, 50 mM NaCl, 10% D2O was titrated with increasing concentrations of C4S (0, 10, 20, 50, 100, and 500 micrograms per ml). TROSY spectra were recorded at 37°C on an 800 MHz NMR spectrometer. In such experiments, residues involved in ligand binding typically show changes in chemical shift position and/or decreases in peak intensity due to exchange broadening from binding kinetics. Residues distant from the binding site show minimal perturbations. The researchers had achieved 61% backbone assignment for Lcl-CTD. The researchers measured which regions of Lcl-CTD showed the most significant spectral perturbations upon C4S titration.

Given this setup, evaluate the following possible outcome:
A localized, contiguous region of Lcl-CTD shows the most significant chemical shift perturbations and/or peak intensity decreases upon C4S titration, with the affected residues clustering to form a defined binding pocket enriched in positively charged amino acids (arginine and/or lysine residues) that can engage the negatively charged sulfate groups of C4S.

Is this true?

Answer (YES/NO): NO